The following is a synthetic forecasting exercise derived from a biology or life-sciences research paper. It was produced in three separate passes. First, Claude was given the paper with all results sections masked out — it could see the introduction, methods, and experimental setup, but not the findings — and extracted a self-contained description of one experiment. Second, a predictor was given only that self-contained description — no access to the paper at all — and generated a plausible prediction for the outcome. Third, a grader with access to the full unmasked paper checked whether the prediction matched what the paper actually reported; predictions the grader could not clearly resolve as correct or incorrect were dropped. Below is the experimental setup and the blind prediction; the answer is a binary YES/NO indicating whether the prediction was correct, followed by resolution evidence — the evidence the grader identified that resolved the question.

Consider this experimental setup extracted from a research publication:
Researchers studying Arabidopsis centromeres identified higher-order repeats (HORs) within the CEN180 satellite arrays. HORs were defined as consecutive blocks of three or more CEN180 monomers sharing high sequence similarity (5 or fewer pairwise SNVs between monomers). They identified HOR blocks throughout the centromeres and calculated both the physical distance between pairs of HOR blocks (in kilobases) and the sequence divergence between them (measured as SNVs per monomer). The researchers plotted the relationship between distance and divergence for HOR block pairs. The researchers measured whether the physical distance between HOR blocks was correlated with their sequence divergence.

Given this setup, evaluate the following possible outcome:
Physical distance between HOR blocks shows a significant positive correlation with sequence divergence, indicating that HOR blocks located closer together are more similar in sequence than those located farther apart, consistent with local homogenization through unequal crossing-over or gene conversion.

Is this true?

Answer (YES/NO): YES